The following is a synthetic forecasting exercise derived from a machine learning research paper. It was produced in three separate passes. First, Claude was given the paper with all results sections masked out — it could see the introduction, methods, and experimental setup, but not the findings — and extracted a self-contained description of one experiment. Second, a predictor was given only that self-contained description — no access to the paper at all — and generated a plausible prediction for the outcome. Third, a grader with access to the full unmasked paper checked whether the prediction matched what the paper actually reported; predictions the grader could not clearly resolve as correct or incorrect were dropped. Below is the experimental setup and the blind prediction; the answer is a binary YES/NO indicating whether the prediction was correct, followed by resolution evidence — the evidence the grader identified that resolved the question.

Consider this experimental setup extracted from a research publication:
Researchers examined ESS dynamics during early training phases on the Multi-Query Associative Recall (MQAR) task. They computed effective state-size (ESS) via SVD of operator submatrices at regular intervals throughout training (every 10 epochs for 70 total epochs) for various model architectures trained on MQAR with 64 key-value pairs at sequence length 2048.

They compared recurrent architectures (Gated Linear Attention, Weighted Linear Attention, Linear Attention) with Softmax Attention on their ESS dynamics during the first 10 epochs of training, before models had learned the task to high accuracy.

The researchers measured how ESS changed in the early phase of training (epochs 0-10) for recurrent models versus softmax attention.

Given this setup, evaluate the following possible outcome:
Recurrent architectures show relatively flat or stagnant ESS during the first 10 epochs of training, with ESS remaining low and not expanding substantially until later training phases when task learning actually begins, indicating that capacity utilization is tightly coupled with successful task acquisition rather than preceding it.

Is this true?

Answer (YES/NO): NO